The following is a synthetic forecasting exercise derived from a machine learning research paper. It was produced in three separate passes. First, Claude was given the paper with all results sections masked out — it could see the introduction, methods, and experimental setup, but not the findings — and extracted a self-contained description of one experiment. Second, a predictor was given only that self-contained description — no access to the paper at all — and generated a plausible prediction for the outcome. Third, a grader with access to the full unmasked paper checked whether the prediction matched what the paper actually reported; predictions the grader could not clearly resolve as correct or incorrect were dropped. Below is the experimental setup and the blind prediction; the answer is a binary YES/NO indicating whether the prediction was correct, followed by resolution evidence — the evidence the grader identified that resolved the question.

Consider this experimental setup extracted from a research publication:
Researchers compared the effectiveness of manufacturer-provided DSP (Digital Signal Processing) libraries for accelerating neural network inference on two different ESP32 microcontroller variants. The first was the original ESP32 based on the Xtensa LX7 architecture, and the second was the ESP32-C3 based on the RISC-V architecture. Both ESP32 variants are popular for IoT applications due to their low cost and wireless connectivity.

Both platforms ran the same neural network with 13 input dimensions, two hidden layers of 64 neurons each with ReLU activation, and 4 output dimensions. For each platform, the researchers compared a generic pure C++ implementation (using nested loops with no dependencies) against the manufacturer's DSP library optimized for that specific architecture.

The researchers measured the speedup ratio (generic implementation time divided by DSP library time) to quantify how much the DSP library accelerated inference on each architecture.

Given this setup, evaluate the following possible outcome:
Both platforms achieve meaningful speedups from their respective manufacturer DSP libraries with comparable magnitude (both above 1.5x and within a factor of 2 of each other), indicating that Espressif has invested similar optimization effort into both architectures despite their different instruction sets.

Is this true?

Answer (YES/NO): NO